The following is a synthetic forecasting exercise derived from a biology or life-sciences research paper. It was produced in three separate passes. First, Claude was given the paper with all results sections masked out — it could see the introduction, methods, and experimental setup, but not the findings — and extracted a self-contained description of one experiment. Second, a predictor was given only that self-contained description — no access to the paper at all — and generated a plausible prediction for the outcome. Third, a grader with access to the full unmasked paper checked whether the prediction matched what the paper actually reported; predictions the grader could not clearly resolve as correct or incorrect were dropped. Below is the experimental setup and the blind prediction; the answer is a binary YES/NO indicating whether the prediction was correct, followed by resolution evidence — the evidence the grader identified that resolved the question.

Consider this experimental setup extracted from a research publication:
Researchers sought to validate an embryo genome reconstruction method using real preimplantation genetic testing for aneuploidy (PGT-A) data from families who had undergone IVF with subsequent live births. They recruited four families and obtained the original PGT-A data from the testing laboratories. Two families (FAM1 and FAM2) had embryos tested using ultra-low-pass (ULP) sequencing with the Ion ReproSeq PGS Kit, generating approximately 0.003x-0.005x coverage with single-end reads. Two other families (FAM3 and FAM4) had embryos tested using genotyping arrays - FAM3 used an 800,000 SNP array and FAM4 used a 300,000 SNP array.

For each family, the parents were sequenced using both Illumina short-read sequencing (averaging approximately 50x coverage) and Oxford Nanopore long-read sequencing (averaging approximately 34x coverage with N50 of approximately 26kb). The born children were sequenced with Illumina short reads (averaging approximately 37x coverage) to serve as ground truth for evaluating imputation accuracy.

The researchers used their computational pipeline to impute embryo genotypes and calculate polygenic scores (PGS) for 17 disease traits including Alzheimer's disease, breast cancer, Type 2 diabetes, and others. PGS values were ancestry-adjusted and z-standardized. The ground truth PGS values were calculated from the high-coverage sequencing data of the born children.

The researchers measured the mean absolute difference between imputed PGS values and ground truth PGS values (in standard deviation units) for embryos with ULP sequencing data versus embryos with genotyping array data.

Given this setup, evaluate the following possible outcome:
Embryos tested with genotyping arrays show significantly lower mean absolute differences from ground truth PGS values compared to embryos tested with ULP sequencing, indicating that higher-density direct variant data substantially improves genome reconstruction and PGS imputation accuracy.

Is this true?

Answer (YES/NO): YES